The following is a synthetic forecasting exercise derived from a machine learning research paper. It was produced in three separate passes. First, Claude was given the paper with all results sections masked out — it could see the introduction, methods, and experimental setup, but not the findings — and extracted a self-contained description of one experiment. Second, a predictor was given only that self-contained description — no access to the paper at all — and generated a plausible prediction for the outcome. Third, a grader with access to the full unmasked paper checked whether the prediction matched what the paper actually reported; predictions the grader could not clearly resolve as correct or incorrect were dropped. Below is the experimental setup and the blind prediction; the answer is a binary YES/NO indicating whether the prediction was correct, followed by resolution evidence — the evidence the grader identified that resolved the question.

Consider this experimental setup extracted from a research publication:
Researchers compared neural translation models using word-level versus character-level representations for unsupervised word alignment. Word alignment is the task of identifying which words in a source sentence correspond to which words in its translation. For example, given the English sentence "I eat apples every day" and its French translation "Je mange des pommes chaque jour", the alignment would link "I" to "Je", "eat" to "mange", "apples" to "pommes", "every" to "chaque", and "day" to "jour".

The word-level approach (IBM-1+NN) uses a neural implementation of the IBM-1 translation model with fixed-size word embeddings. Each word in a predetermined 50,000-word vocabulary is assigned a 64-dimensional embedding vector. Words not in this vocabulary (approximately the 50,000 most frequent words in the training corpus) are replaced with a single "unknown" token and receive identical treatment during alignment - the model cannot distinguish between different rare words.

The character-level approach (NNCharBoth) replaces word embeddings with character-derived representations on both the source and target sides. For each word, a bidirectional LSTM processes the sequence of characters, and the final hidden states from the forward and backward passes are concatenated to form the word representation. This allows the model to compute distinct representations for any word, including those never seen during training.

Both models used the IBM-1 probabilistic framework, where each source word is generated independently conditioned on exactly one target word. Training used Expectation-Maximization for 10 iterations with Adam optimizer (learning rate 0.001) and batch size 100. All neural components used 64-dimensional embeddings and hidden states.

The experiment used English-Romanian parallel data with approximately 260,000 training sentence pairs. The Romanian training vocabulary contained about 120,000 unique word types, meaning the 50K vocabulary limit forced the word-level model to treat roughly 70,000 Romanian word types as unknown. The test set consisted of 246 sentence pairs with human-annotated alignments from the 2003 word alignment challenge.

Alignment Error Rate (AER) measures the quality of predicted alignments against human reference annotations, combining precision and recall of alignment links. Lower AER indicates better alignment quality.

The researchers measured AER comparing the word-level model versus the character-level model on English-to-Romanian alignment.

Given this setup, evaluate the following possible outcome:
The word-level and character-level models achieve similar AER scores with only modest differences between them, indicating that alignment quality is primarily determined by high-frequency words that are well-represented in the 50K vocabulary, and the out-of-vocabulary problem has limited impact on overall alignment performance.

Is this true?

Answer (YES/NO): NO